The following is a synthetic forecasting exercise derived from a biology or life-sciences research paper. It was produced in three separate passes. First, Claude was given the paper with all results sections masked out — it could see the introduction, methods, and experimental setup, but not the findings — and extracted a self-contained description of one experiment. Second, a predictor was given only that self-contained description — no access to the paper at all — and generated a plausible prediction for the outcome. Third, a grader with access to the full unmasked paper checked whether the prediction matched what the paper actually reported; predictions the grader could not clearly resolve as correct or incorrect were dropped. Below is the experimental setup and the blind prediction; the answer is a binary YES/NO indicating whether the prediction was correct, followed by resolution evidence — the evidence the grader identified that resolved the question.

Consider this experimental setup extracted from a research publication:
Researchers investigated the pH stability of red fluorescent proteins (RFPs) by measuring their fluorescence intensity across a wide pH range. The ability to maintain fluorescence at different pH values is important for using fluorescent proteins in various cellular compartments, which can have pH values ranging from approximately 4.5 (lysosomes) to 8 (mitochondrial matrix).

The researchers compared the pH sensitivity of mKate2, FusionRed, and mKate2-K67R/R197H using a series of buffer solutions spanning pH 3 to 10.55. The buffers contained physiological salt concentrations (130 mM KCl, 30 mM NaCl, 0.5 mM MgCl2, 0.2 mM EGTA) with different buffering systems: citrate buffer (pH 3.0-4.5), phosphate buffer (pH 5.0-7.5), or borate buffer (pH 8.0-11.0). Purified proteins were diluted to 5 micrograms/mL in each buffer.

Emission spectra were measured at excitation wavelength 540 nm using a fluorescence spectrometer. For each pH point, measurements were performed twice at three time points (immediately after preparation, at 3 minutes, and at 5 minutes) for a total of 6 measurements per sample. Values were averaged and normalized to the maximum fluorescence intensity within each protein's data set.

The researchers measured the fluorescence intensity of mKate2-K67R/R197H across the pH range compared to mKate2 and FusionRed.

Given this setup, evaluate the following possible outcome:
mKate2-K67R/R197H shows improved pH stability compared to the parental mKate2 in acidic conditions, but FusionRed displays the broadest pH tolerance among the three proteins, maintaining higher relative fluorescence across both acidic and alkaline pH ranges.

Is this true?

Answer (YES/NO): NO